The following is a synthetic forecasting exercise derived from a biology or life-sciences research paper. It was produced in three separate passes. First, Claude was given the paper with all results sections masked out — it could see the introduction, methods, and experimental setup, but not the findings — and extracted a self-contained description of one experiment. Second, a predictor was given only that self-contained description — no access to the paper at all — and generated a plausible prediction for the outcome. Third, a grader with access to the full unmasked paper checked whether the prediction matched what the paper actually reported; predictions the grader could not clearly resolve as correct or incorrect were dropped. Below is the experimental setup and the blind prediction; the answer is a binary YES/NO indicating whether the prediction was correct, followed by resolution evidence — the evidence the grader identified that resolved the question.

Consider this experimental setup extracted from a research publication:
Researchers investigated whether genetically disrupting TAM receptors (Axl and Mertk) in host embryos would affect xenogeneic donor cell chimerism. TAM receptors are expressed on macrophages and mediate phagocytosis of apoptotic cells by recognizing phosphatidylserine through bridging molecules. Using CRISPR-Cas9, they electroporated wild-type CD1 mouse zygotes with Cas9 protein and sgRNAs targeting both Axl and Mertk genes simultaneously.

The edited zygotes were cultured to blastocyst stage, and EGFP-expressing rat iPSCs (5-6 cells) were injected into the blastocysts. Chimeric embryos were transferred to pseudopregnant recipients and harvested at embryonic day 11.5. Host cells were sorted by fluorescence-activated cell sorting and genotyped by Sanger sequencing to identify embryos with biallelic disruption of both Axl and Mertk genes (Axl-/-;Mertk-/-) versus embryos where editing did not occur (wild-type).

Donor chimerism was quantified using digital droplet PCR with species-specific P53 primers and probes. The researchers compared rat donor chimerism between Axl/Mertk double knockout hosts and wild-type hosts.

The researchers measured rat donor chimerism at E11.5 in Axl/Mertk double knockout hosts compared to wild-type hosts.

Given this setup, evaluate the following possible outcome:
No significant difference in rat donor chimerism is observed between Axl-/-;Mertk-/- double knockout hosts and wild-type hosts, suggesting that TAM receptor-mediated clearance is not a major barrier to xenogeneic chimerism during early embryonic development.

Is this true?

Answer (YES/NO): NO